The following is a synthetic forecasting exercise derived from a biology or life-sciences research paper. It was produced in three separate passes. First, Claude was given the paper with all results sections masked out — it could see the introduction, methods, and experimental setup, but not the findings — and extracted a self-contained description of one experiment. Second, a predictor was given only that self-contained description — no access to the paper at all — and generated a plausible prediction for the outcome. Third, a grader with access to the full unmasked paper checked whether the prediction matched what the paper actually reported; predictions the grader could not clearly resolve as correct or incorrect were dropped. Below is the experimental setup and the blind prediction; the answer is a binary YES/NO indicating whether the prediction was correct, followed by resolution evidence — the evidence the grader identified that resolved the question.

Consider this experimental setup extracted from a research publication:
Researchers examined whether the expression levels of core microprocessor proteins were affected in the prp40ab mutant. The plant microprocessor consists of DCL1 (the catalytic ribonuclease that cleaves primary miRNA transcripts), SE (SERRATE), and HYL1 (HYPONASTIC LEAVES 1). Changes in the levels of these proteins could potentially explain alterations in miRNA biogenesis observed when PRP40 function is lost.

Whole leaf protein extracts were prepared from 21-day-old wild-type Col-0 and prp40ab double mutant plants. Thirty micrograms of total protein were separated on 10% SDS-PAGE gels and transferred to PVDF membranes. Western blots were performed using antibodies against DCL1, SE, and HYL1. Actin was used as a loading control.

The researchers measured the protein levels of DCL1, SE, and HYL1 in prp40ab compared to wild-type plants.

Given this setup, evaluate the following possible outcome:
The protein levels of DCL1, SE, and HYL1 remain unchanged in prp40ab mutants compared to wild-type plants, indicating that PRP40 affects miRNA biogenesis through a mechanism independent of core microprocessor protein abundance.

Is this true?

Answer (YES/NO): NO